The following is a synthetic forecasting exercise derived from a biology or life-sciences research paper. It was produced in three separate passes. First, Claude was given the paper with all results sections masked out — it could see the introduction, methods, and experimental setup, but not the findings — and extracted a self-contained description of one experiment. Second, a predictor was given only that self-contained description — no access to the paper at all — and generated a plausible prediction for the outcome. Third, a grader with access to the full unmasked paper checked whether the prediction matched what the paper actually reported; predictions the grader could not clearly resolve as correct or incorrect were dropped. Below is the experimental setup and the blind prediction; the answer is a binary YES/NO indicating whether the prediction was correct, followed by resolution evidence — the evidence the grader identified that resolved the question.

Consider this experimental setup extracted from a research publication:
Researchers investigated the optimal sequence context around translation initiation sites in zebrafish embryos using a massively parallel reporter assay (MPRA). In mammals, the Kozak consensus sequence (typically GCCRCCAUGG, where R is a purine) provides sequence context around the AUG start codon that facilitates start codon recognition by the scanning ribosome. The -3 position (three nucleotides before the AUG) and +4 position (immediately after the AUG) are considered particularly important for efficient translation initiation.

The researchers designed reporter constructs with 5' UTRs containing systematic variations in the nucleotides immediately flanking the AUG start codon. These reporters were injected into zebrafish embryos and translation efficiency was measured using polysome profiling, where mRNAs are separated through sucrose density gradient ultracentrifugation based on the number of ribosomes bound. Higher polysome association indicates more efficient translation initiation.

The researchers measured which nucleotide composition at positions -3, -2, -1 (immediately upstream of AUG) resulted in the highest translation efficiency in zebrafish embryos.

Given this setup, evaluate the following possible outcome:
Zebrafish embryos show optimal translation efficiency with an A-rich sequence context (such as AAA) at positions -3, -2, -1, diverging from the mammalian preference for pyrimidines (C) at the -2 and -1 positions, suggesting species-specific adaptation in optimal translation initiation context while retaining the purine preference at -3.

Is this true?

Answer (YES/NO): NO